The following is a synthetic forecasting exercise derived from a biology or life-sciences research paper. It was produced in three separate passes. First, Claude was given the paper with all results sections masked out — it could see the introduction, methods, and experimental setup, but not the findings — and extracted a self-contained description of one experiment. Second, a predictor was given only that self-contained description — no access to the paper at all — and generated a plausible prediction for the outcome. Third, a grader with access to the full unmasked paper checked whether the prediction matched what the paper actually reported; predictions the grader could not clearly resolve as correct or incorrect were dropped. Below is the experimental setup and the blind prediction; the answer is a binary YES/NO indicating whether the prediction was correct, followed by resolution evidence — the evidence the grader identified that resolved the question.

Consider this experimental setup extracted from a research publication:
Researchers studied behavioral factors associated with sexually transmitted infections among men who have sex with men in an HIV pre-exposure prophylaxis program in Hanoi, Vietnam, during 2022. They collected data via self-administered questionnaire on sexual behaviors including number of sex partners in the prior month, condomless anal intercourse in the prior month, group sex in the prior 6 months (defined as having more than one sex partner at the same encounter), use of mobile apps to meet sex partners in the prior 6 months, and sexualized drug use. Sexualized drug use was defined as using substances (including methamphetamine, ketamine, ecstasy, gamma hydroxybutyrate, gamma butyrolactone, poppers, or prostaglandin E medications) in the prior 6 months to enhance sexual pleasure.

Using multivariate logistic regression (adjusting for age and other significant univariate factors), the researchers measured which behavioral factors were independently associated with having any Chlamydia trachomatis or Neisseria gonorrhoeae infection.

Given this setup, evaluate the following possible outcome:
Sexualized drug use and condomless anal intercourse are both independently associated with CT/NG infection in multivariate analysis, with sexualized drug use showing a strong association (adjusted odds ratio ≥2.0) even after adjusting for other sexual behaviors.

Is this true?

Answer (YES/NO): NO